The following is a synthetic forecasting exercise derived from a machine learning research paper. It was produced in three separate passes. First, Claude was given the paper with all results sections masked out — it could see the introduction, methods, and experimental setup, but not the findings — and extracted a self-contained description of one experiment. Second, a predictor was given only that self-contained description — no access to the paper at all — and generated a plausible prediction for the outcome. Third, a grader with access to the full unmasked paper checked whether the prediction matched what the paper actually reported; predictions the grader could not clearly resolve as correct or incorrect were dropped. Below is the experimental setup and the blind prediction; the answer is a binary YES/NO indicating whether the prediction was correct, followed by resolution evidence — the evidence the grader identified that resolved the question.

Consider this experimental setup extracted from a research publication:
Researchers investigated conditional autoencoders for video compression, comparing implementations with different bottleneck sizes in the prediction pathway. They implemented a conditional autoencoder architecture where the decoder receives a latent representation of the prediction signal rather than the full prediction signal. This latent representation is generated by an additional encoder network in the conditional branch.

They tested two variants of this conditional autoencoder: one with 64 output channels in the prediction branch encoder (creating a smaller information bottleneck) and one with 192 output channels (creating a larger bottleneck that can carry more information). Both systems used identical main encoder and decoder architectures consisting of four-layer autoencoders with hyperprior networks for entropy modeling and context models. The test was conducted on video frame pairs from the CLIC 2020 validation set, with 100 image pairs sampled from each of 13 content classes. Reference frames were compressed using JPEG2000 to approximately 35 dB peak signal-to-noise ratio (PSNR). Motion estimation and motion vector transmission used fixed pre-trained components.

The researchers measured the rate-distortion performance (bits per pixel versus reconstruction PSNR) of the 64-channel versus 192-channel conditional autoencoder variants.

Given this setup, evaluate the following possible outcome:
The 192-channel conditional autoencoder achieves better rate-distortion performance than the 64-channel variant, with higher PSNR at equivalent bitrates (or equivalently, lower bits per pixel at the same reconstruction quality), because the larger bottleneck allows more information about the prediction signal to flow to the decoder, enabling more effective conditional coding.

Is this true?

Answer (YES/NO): YES